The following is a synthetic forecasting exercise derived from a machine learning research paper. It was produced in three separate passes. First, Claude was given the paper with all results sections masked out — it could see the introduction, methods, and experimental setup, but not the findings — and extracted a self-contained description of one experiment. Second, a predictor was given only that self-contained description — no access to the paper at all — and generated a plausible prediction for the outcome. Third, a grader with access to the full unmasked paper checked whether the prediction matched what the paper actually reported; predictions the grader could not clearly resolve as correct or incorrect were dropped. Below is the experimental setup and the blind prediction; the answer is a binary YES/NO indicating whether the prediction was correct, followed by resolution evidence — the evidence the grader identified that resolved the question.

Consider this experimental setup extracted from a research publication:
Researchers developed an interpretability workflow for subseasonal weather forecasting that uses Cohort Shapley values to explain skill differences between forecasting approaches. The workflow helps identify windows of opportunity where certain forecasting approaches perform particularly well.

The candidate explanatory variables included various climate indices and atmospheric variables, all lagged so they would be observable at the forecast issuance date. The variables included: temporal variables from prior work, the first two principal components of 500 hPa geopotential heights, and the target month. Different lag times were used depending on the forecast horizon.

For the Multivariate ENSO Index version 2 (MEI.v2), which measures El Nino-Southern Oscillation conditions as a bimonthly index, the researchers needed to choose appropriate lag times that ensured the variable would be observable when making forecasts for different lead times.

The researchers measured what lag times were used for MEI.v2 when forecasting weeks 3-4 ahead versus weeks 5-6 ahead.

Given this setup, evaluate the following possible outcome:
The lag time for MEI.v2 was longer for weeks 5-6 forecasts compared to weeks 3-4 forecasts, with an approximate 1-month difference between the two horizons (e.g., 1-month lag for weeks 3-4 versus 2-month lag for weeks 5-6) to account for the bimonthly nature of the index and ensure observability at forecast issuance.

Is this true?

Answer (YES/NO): NO